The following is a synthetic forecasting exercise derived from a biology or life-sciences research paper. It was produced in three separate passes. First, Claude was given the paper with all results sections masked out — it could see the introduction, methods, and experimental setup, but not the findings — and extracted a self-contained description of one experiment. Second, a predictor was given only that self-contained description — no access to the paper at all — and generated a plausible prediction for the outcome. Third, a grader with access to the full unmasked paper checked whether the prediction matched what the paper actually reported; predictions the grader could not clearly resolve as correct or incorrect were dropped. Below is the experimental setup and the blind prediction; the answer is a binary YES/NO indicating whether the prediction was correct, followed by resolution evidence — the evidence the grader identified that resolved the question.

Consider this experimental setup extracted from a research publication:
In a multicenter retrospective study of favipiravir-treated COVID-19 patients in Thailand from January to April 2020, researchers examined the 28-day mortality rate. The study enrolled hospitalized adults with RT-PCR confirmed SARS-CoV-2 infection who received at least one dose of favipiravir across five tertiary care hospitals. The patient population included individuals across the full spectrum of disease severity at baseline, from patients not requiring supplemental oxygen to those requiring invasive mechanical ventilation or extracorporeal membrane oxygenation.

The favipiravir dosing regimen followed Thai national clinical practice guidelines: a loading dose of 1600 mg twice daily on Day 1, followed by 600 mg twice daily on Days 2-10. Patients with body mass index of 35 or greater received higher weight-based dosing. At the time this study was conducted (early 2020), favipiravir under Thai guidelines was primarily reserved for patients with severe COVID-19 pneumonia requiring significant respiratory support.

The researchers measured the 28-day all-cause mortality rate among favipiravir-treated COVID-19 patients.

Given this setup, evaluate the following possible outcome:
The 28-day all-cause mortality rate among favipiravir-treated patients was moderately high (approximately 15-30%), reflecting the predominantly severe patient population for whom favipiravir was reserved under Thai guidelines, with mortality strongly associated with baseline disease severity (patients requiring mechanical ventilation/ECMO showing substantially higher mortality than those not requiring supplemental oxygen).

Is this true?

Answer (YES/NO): NO